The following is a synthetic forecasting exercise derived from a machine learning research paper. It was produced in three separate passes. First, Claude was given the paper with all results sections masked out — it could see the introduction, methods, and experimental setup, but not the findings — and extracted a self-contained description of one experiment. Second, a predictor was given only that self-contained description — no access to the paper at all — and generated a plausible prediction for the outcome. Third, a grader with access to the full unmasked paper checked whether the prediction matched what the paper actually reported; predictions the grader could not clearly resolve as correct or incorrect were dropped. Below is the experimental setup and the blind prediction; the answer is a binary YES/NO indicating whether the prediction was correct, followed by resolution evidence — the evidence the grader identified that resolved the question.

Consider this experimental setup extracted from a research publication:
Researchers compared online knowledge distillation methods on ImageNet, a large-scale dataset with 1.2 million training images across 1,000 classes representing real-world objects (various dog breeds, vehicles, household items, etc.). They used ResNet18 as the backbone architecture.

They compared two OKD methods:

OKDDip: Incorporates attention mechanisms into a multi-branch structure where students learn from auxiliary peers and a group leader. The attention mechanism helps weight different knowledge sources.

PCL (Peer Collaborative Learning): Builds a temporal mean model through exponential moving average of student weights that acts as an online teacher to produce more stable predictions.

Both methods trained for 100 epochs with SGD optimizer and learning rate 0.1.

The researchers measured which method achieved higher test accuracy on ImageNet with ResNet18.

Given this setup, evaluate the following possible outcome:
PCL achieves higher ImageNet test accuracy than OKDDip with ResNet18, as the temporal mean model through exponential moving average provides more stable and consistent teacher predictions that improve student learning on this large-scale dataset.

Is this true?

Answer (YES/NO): YES